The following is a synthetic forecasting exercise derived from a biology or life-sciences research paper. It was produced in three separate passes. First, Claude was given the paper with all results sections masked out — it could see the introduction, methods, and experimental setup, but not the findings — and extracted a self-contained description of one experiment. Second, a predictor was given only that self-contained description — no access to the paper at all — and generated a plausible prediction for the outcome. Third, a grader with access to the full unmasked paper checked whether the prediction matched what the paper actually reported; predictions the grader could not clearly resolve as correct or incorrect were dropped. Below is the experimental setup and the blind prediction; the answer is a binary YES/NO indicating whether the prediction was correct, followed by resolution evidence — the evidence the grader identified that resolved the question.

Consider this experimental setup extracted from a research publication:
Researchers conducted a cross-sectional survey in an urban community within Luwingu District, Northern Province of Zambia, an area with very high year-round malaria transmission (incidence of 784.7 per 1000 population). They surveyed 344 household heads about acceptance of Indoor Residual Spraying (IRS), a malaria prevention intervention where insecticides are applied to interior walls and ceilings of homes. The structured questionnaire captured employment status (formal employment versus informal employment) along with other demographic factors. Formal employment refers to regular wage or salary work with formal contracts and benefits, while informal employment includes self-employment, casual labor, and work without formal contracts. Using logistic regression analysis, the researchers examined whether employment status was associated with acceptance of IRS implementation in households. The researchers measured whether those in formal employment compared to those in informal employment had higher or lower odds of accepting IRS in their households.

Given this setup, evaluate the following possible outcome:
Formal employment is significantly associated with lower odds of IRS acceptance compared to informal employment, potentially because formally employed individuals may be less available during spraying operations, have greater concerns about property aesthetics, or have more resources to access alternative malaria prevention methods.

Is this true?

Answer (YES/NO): NO